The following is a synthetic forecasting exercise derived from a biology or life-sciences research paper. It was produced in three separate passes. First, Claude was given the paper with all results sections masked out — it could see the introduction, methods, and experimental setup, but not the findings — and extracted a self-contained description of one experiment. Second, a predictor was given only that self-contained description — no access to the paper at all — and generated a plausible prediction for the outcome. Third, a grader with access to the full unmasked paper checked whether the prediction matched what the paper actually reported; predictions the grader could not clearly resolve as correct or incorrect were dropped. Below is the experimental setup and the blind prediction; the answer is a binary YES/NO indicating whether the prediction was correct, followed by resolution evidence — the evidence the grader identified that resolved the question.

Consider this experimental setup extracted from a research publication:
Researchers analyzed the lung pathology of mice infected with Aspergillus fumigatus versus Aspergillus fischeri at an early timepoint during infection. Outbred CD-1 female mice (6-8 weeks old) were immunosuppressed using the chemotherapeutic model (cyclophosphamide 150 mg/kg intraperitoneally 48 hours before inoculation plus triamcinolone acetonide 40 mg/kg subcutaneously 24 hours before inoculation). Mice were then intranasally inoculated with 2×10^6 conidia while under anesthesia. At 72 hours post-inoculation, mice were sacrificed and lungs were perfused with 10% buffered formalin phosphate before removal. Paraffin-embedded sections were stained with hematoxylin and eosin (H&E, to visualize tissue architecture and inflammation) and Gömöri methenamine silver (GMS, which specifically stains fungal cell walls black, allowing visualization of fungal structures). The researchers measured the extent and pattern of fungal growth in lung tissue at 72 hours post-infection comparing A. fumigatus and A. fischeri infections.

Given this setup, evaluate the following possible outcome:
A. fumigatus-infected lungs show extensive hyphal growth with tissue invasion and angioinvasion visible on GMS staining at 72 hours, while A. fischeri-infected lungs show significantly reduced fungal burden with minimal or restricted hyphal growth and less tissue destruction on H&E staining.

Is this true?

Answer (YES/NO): NO